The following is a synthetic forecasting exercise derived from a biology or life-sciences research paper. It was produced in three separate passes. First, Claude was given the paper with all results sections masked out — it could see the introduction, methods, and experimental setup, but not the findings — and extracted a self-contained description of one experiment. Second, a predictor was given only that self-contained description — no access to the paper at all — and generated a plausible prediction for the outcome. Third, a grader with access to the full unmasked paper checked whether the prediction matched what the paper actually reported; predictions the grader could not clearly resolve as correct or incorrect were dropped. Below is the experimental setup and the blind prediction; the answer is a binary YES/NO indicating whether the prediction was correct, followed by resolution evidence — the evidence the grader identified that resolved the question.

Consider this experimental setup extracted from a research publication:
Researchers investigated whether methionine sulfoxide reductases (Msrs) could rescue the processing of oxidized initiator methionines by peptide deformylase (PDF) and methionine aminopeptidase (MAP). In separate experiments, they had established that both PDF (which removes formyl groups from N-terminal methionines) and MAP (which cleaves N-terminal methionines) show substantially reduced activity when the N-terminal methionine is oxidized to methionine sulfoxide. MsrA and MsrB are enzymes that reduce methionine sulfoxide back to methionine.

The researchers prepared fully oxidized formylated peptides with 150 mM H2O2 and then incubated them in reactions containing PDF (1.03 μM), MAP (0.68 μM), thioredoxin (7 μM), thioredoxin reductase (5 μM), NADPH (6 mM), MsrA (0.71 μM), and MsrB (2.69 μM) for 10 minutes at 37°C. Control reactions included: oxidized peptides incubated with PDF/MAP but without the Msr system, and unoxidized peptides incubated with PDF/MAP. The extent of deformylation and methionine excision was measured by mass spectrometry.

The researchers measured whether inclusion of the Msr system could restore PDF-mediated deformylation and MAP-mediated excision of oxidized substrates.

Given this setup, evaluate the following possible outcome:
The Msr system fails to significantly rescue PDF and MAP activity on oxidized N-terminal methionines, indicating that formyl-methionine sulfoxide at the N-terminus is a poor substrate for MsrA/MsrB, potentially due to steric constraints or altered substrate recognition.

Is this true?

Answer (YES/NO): NO